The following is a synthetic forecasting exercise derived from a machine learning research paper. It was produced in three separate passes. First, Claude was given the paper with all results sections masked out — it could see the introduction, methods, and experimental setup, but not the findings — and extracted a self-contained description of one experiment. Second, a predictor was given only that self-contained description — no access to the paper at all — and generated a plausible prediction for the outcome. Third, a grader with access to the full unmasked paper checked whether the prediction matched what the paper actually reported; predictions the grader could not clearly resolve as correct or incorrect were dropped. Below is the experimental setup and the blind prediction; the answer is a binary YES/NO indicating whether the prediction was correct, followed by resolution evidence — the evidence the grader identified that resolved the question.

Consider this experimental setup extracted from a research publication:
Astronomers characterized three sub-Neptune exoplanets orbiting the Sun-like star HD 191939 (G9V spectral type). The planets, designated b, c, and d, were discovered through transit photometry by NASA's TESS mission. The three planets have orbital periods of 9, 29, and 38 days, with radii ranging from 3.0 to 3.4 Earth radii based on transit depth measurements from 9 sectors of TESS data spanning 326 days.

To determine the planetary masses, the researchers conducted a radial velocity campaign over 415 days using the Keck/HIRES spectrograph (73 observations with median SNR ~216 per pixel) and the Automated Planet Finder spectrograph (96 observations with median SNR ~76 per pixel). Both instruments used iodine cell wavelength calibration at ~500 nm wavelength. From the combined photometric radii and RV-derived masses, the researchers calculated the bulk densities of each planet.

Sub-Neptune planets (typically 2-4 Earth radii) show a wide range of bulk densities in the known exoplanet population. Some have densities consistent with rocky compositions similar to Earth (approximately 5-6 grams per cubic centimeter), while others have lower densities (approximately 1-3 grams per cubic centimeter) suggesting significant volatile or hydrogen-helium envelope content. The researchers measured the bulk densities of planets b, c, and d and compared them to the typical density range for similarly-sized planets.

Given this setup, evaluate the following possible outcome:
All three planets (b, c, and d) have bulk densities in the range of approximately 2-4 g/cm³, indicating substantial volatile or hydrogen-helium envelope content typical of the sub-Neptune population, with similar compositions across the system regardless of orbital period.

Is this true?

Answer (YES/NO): NO